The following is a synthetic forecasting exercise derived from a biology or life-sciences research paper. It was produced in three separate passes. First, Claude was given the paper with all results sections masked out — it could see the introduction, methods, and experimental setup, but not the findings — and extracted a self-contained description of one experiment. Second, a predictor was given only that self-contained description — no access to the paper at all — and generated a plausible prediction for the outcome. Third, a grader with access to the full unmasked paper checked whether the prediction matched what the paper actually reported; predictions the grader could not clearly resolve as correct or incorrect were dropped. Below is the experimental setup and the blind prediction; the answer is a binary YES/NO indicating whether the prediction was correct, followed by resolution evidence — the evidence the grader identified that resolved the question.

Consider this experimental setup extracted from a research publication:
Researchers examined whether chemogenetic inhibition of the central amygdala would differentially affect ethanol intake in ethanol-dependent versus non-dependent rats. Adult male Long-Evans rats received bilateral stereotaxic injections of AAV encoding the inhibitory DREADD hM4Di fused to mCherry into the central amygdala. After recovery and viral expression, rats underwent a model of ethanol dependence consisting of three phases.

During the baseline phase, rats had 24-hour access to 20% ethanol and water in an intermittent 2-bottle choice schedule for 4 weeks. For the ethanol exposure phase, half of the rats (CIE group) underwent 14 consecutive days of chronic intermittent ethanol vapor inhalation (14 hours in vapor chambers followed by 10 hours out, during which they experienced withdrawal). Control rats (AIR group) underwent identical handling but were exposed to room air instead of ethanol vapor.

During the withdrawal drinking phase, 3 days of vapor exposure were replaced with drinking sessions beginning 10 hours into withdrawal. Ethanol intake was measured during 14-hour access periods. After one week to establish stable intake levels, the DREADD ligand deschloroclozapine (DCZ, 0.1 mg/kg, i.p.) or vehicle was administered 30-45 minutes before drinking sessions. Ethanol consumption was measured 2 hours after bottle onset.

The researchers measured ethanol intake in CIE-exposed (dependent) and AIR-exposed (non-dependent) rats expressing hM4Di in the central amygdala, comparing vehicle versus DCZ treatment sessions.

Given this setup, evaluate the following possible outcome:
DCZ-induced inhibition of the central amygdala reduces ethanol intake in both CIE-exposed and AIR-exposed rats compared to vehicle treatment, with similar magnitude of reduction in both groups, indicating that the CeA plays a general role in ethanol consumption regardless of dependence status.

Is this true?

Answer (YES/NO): YES